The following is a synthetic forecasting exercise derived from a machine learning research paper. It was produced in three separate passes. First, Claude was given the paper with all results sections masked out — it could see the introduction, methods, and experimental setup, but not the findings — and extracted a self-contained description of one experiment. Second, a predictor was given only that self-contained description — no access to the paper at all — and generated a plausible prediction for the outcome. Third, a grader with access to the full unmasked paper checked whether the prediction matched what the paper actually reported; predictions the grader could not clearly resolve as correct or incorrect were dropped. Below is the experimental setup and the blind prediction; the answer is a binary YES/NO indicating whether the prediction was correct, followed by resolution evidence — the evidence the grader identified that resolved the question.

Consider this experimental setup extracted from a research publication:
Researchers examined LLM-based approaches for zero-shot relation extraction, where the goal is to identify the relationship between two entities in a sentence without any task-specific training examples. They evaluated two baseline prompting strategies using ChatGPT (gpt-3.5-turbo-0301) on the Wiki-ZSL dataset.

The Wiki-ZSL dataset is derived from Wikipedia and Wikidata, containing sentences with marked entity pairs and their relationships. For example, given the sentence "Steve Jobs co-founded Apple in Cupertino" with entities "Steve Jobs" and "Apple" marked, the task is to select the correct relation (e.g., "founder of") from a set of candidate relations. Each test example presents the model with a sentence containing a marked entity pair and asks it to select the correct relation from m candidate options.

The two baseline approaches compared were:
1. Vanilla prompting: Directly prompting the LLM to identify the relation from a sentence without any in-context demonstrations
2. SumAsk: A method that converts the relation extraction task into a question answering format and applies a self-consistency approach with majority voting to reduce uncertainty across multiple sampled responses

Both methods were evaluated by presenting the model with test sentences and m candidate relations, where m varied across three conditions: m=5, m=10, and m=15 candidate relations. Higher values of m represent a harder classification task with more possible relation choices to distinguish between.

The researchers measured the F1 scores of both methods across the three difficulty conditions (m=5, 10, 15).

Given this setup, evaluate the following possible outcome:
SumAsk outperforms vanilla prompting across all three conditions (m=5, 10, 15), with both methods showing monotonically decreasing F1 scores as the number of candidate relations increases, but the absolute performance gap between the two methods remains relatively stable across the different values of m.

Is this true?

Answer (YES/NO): NO